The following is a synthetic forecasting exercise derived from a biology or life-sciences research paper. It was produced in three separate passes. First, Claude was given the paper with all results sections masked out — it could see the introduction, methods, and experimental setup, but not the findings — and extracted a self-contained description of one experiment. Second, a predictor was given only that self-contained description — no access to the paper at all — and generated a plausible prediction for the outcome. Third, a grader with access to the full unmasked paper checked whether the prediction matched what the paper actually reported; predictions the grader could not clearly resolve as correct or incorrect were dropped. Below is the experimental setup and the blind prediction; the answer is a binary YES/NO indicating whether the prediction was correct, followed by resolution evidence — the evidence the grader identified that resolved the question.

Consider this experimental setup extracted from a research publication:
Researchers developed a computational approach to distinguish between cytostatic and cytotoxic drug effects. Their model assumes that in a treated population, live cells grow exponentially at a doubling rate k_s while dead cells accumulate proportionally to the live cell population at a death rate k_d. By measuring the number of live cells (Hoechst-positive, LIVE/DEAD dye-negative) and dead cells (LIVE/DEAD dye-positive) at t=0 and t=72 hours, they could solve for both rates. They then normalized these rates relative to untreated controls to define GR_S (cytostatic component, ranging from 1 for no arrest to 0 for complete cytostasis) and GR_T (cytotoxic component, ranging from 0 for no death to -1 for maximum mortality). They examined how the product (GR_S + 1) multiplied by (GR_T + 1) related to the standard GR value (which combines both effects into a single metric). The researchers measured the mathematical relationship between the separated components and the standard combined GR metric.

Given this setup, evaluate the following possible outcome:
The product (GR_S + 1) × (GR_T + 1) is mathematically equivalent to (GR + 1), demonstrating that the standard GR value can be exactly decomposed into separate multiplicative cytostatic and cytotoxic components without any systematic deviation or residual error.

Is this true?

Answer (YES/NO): NO